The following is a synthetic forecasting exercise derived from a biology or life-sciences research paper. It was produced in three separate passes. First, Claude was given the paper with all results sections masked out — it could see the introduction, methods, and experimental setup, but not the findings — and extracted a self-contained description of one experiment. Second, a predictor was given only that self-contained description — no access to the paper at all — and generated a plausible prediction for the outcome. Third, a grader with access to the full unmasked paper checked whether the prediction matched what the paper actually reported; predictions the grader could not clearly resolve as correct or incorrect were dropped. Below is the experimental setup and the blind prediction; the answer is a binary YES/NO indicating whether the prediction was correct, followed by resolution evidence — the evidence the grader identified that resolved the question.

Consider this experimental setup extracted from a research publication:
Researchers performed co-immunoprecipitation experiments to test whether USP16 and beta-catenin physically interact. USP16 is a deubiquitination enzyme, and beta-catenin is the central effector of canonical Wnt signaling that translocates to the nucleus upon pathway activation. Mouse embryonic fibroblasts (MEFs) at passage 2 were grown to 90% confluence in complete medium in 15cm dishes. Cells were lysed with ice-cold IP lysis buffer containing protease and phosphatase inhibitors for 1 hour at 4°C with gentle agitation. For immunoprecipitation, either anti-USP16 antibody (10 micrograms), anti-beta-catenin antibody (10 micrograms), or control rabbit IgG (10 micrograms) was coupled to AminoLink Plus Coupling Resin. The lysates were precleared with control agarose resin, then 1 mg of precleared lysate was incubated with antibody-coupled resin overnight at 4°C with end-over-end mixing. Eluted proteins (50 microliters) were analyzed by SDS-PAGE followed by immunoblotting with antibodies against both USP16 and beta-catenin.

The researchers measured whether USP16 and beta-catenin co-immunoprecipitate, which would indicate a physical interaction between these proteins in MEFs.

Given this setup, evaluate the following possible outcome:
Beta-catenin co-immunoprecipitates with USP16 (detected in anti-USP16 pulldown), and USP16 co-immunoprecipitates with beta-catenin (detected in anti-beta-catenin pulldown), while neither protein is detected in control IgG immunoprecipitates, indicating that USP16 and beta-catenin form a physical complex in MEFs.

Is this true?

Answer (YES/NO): NO